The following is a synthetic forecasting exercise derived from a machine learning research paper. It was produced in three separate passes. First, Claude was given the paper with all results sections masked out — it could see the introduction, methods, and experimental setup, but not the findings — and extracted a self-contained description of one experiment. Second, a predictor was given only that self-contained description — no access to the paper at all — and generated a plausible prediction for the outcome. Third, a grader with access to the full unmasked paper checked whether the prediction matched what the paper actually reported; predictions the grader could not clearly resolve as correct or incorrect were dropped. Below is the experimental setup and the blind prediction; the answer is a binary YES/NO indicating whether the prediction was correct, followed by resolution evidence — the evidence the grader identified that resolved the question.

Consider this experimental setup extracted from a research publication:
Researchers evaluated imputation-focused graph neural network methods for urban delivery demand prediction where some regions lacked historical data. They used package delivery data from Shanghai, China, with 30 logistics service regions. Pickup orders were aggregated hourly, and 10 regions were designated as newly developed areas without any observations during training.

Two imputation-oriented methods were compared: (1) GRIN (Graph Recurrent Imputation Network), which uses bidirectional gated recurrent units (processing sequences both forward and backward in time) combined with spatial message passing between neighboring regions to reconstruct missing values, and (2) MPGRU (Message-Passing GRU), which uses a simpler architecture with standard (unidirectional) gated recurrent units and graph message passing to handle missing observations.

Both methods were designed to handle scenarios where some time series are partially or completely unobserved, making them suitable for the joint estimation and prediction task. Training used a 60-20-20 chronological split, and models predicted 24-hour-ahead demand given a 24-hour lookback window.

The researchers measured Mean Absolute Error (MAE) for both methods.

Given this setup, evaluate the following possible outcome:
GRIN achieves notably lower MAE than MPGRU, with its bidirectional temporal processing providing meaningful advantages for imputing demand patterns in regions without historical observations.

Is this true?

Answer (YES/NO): YES